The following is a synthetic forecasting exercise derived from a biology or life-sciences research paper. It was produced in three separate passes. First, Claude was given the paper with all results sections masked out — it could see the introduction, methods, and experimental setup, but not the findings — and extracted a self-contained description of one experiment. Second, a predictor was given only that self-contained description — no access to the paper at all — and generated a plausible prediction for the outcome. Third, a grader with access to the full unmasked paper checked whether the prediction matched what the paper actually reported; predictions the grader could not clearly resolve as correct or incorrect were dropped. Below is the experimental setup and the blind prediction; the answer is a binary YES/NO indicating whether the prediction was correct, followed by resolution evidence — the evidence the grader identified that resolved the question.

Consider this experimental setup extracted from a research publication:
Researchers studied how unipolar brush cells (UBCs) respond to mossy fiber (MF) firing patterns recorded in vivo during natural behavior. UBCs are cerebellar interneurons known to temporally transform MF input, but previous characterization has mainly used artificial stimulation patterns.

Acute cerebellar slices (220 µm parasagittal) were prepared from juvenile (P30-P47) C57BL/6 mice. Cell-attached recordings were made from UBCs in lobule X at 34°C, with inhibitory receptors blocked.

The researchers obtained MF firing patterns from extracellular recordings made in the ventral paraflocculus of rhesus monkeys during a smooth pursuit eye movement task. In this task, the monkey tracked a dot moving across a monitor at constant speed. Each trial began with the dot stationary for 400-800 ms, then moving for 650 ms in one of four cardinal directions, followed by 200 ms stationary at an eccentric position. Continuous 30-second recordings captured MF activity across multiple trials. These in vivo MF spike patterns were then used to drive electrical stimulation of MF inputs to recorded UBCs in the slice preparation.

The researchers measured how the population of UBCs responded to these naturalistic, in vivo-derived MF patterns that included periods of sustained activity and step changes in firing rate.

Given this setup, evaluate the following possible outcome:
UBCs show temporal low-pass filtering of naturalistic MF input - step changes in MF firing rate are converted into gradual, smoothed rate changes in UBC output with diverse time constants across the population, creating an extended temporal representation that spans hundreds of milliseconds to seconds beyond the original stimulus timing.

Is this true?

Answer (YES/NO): YES